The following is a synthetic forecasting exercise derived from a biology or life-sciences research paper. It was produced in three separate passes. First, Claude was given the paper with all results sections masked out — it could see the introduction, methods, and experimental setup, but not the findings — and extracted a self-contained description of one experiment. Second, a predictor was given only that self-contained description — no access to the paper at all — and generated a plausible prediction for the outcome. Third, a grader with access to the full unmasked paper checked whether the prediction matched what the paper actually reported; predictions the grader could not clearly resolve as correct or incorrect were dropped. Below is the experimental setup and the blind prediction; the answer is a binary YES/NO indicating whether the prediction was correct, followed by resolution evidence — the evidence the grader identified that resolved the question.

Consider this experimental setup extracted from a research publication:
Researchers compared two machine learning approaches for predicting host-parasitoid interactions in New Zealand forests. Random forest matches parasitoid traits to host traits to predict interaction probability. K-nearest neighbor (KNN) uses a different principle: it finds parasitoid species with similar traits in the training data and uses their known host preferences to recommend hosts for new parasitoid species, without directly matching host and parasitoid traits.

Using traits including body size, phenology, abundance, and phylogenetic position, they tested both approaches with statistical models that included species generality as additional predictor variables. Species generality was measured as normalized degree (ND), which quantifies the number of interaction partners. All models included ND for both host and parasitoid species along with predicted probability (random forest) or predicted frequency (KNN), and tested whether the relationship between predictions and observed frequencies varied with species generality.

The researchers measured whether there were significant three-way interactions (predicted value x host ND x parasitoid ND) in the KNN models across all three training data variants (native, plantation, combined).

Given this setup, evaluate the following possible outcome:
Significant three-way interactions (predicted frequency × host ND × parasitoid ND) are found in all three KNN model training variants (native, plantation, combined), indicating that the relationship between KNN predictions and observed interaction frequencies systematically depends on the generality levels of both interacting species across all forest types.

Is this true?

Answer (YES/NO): YES